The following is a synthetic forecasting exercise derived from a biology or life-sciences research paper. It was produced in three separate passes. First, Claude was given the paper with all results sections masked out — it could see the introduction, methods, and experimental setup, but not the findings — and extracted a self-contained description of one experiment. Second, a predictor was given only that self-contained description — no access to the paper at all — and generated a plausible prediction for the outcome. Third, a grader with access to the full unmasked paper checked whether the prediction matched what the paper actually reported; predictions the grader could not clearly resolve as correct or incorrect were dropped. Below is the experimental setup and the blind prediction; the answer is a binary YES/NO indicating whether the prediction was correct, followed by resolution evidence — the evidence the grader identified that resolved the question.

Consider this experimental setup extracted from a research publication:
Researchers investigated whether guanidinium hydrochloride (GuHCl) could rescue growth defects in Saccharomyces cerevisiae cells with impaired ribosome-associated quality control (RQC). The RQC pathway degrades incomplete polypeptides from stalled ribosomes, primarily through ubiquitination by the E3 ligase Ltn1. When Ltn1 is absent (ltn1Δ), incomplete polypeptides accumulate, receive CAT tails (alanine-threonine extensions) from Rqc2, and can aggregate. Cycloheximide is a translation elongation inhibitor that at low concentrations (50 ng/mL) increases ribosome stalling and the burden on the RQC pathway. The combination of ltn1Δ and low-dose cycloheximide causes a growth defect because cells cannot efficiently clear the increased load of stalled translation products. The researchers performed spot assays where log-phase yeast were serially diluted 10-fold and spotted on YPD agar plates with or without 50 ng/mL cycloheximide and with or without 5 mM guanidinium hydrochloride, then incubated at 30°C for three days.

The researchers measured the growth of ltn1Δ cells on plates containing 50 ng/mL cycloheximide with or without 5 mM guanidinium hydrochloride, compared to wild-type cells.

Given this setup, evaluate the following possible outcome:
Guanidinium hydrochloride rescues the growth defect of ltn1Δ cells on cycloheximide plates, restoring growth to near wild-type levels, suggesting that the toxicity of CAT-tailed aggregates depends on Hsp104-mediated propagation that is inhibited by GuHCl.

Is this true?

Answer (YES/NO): NO